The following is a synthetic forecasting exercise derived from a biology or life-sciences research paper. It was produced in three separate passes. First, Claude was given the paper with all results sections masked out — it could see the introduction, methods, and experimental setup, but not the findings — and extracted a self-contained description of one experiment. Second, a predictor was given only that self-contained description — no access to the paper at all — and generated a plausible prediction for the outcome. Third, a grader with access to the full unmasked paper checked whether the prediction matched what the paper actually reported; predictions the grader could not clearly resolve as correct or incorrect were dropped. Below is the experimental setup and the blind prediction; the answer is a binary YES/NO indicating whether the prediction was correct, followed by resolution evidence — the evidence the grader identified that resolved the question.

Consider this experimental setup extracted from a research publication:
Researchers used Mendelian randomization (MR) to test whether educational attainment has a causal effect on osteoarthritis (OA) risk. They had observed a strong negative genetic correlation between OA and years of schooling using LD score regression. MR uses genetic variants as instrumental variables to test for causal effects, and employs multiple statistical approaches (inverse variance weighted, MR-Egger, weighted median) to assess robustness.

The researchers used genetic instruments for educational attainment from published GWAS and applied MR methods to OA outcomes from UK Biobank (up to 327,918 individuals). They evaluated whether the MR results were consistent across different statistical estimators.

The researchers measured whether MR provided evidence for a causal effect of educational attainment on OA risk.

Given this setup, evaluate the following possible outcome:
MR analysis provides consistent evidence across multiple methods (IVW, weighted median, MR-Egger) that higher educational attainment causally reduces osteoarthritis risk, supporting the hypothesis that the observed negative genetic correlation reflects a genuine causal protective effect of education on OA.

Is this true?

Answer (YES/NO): NO